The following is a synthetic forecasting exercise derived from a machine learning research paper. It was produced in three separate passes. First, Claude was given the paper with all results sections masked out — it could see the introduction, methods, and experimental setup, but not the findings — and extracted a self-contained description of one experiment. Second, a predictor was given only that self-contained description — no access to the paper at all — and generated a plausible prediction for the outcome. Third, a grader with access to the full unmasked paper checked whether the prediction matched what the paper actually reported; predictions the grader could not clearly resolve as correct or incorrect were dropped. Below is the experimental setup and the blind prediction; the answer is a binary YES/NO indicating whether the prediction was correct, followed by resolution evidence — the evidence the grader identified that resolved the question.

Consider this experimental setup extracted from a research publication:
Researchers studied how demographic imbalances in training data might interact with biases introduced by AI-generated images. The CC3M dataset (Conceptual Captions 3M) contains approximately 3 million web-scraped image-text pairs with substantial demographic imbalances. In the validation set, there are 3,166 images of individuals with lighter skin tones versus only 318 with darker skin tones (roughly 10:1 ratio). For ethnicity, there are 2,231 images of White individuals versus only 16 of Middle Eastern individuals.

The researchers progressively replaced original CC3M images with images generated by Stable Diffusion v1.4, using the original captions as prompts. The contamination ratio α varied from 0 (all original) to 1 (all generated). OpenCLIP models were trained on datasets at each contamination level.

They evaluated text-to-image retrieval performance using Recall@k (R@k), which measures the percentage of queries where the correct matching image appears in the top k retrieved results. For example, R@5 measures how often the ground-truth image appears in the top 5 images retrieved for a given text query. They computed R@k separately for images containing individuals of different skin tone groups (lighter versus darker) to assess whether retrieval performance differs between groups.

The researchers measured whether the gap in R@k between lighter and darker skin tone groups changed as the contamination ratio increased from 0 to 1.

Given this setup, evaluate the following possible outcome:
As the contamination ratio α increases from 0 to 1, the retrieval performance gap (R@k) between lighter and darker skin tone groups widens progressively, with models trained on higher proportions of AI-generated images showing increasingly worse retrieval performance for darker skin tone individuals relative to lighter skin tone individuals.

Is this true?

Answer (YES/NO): NO